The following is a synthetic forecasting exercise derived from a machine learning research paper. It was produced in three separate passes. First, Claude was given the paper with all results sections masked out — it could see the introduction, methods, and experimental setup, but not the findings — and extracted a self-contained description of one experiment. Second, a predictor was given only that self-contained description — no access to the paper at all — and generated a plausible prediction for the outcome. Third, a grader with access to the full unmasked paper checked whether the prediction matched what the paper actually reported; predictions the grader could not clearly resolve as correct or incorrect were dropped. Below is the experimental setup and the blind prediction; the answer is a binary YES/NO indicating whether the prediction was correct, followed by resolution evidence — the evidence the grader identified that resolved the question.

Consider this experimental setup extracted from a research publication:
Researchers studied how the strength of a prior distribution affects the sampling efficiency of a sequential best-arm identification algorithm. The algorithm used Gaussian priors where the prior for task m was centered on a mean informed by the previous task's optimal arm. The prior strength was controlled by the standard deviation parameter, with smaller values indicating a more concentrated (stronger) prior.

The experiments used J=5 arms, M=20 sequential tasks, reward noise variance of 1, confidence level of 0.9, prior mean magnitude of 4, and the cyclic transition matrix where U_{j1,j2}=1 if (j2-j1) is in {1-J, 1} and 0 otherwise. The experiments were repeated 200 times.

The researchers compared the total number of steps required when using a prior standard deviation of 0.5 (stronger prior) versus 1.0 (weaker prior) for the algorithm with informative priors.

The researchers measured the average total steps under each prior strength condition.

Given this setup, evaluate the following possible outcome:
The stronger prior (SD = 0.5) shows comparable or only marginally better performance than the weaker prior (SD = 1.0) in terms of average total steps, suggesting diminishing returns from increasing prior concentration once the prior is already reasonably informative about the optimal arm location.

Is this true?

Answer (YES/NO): NO